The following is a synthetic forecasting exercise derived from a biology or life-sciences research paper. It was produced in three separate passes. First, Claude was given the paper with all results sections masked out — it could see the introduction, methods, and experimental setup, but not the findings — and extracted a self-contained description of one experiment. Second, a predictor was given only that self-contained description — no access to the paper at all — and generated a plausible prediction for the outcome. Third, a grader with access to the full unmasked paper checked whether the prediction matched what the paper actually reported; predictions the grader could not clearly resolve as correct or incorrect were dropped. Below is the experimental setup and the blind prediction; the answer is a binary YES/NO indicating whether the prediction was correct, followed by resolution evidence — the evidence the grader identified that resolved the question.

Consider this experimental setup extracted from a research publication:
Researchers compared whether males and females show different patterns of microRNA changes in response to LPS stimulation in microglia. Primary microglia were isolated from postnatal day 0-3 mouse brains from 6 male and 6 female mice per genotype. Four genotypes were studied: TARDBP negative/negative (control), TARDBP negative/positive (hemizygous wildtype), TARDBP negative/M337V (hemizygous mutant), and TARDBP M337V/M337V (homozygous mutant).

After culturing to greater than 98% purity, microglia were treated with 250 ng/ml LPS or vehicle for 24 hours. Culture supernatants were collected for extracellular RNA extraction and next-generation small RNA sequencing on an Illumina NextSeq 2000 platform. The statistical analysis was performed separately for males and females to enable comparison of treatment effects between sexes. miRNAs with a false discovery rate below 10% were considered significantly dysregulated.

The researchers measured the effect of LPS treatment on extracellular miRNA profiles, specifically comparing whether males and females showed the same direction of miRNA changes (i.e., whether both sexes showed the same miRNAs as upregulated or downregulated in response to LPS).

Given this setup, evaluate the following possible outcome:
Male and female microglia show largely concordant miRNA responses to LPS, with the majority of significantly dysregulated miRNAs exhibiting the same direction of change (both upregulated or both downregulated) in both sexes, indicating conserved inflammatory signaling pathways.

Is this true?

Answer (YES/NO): NO